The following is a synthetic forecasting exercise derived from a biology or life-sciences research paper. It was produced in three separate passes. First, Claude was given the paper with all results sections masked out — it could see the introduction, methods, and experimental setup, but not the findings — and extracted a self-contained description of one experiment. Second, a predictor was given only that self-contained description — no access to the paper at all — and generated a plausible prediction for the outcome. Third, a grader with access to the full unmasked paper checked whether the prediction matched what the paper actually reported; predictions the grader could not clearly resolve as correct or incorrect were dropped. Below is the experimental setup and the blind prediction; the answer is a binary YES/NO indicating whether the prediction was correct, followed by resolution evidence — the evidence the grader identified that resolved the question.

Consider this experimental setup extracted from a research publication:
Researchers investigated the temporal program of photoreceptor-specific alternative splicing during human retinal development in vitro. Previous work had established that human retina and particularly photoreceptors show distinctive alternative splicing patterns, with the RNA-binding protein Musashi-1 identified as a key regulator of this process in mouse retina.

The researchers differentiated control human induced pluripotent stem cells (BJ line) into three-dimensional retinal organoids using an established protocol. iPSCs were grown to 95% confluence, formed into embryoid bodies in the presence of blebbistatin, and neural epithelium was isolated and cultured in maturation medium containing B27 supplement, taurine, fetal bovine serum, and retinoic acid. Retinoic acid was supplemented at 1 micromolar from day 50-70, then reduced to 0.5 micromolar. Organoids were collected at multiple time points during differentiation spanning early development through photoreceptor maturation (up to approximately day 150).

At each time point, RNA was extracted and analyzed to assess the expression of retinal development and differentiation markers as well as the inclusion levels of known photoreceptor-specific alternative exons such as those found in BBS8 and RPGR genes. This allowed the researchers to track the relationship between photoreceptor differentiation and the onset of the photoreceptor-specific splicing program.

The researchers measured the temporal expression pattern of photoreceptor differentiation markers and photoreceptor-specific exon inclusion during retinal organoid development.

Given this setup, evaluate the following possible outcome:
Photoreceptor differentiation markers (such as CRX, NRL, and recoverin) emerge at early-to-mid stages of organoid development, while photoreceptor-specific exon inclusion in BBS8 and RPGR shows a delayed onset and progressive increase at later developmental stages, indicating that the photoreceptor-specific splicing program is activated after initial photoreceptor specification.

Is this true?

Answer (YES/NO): NO